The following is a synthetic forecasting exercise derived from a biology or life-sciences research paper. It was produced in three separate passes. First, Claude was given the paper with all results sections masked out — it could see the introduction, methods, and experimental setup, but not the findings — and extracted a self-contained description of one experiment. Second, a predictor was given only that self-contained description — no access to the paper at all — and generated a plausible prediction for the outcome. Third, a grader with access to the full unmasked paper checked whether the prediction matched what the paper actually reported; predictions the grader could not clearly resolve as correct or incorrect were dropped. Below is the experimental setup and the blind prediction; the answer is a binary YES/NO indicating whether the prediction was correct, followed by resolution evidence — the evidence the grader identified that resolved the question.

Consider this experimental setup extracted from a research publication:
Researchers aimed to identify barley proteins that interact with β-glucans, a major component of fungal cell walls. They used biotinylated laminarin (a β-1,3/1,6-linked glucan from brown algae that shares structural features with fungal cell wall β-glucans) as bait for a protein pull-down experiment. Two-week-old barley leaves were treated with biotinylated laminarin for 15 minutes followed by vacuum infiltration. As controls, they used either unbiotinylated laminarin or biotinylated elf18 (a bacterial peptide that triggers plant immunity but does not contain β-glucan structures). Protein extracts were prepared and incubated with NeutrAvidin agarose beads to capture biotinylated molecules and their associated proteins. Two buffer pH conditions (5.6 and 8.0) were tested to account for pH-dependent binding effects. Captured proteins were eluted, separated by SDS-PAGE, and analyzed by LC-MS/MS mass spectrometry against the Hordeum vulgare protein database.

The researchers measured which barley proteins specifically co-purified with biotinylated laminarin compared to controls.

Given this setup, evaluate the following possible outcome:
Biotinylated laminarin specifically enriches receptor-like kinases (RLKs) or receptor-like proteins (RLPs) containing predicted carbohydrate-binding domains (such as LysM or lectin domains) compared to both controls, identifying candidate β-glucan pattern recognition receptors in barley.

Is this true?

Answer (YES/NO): NO